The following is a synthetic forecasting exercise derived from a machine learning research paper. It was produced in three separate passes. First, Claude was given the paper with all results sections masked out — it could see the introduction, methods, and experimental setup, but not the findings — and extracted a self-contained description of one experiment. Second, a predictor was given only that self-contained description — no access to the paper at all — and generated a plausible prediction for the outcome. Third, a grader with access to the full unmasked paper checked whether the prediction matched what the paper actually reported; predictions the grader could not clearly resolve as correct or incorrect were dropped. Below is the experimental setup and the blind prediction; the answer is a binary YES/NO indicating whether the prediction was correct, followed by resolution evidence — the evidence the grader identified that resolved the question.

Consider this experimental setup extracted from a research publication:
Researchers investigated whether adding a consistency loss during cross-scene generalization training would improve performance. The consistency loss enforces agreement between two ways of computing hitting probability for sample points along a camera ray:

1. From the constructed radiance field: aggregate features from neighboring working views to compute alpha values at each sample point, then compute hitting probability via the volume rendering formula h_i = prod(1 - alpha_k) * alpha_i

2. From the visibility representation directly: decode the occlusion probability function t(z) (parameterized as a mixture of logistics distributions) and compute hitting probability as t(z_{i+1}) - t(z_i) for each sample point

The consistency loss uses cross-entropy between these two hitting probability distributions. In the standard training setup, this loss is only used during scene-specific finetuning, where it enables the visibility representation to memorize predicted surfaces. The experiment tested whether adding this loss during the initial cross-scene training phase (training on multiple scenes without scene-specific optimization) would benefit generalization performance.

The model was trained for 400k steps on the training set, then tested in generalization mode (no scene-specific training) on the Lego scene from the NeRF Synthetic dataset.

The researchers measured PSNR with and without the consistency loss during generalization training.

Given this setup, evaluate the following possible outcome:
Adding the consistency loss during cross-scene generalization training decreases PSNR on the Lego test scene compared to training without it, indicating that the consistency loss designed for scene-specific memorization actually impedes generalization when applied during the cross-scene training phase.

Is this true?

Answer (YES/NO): NO